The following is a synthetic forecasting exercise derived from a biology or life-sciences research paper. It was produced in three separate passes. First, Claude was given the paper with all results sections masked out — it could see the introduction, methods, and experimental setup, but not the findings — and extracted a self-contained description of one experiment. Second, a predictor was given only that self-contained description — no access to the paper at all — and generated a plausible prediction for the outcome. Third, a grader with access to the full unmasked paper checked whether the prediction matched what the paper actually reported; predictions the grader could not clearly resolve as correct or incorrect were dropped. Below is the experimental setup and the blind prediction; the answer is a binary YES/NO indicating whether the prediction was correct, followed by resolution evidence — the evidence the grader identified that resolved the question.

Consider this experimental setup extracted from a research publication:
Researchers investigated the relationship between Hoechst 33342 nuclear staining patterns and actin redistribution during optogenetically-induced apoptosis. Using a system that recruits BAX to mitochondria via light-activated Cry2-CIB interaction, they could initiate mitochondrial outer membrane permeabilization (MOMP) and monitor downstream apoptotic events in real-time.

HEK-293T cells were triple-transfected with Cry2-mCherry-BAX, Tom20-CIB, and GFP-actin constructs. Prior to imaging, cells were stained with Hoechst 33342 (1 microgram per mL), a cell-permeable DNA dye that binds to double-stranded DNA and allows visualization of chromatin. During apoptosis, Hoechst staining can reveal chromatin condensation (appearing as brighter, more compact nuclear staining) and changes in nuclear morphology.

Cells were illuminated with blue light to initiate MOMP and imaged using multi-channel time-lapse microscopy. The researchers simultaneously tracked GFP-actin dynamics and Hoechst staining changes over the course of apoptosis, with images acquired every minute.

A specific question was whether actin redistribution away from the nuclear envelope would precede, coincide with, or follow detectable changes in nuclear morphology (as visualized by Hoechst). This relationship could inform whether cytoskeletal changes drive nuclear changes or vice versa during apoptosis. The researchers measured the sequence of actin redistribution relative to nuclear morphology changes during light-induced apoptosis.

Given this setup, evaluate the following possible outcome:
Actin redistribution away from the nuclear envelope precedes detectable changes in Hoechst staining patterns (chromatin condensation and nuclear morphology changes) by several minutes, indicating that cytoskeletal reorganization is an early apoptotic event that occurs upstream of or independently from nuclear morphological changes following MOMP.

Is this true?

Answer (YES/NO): NO